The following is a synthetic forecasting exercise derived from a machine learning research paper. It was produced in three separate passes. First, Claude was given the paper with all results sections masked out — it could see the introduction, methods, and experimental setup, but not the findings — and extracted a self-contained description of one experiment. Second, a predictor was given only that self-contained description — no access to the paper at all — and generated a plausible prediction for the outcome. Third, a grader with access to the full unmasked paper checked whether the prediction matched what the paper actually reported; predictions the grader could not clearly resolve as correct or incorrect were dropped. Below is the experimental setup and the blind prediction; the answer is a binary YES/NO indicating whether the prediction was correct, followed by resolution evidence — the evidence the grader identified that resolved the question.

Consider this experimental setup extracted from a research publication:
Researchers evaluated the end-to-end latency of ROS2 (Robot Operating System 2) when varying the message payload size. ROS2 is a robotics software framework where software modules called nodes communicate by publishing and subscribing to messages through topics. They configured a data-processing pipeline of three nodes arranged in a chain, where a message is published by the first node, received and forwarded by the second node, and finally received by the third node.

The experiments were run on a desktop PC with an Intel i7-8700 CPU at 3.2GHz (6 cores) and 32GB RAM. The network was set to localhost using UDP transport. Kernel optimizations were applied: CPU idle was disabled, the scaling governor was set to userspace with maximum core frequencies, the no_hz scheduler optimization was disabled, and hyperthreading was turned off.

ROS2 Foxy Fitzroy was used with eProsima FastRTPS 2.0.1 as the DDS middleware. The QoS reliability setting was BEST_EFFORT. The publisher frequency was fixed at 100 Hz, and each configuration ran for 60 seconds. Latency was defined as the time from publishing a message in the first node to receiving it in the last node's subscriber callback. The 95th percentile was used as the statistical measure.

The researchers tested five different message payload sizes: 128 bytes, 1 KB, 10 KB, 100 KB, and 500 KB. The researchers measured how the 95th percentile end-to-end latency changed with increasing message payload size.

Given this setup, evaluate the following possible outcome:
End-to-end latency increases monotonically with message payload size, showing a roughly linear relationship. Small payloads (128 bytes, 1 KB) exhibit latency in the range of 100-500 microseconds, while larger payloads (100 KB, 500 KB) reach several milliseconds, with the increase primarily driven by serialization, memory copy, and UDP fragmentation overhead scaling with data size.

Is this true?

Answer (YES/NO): NO